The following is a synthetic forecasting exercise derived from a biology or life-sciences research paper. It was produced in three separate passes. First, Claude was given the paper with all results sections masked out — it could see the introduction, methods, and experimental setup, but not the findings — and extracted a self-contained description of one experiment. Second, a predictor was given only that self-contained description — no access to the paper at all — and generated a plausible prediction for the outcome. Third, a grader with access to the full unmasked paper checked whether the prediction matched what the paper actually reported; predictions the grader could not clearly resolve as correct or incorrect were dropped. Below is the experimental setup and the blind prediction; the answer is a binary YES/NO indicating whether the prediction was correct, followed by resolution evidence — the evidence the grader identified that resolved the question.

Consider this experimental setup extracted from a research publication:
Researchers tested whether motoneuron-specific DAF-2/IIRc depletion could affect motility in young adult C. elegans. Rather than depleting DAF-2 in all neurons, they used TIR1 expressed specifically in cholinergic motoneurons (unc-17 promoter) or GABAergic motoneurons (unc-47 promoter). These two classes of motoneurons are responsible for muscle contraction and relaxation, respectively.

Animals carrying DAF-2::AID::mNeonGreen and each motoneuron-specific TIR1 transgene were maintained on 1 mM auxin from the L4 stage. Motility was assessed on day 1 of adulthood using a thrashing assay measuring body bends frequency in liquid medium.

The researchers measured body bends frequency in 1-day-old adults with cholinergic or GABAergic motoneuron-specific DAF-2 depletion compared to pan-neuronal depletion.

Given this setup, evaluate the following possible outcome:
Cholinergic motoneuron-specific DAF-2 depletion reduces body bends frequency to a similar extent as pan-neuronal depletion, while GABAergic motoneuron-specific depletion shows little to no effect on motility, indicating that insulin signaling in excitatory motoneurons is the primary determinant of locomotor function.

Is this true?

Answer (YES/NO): NO